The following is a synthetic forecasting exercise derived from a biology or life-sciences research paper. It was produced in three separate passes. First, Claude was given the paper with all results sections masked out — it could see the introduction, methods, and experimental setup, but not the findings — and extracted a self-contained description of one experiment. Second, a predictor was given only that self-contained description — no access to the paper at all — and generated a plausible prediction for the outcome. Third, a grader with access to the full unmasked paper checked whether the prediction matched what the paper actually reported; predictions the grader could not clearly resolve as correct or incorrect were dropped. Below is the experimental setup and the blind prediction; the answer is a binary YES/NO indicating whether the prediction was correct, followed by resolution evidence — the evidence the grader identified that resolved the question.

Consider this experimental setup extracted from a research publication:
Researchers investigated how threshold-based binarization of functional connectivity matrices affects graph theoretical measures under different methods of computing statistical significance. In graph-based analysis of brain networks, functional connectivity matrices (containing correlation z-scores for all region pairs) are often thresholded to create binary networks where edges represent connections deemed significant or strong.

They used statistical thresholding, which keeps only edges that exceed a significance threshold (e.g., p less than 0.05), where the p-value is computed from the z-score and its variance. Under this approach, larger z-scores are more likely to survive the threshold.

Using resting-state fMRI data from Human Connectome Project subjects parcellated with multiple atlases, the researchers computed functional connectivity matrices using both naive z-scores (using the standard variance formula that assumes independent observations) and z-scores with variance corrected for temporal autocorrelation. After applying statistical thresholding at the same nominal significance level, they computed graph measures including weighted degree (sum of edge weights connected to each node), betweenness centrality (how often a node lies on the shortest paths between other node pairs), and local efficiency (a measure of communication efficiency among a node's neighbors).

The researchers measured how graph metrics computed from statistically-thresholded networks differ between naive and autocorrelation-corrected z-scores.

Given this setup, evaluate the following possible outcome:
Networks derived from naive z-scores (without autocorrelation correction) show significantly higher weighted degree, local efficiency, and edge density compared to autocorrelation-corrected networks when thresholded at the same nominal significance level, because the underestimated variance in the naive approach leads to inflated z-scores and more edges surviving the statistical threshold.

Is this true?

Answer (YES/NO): YES